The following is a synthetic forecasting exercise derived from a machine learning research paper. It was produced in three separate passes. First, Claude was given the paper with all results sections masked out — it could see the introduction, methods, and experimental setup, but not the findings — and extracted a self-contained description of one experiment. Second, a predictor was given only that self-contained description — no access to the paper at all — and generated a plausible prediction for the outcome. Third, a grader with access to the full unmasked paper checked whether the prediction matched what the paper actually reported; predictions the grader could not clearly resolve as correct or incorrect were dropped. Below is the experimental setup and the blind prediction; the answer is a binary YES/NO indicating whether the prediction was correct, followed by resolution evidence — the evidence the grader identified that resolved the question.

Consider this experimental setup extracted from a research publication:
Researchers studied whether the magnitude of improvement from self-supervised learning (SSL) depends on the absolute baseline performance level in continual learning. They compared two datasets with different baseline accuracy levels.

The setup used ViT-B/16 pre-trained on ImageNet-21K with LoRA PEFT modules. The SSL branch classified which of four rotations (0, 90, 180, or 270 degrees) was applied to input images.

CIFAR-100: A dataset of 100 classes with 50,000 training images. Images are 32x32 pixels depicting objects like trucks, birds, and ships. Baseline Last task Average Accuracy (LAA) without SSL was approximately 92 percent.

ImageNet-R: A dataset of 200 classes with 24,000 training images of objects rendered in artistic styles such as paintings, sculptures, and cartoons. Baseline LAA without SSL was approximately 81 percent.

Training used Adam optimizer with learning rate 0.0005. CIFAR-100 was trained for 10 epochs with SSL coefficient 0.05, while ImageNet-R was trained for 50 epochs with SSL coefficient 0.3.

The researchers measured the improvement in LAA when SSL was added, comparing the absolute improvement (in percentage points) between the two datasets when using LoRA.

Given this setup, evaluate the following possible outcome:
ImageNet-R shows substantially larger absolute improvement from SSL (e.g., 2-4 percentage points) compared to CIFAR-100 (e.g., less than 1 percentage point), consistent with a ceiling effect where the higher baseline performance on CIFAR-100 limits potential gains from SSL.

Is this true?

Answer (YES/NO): NO